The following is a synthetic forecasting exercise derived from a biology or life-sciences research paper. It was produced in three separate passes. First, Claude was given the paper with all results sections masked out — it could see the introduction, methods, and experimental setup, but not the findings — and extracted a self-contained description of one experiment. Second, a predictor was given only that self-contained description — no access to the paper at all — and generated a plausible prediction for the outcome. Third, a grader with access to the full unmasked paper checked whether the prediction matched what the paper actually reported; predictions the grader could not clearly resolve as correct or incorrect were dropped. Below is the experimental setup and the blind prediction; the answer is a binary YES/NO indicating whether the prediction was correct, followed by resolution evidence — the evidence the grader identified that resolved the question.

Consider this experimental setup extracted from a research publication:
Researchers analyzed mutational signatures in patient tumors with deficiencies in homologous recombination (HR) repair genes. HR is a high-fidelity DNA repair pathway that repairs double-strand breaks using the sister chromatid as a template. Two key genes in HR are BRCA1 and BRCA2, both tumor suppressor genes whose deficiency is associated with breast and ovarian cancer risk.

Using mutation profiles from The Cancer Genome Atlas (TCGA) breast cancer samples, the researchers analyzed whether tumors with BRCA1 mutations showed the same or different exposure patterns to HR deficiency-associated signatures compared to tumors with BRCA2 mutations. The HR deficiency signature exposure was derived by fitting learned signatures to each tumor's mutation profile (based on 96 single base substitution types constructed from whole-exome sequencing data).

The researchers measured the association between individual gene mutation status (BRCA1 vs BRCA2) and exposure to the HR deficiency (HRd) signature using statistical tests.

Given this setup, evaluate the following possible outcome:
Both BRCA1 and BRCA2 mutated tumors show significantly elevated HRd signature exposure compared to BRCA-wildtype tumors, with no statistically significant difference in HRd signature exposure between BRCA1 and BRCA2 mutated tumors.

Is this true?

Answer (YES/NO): NO